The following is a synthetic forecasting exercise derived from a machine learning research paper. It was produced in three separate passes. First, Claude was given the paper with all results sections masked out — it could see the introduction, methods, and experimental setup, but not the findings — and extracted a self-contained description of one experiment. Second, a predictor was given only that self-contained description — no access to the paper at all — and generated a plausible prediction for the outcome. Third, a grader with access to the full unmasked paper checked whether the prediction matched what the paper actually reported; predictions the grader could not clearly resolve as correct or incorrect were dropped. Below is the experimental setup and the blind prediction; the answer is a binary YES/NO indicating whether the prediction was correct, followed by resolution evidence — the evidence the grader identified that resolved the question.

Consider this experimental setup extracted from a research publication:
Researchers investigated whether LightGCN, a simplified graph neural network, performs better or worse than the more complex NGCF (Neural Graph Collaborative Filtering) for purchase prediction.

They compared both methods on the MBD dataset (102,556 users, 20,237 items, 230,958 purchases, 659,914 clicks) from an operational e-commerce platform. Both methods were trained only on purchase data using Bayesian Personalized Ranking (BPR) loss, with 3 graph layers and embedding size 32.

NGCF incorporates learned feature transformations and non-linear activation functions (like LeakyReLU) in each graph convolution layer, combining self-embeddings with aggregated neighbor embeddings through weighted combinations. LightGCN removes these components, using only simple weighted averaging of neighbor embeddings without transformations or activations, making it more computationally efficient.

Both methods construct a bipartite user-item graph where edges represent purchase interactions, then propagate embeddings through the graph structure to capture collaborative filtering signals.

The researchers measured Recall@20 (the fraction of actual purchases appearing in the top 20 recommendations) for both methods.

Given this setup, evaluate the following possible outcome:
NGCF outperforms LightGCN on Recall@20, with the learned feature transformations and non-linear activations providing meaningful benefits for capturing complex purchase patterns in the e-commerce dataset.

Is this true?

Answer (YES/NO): YES